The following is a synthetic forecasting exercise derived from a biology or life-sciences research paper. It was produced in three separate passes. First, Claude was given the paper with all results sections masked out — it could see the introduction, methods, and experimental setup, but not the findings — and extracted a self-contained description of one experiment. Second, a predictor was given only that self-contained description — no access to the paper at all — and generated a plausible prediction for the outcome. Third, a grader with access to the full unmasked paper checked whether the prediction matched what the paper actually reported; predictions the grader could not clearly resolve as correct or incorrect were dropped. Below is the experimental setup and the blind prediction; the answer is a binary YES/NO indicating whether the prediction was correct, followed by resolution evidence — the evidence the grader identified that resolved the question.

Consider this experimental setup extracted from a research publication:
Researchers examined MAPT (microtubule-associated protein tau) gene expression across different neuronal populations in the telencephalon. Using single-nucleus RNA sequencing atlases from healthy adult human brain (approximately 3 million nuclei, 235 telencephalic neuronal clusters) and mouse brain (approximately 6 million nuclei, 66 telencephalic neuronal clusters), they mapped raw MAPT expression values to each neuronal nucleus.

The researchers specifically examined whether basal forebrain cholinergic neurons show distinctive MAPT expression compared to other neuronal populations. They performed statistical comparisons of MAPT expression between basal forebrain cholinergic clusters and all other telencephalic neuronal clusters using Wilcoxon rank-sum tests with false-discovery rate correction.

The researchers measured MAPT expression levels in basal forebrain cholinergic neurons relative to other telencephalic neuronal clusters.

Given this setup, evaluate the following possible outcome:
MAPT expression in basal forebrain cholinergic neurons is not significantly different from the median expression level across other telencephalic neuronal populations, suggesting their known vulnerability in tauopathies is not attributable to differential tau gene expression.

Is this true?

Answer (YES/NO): NO